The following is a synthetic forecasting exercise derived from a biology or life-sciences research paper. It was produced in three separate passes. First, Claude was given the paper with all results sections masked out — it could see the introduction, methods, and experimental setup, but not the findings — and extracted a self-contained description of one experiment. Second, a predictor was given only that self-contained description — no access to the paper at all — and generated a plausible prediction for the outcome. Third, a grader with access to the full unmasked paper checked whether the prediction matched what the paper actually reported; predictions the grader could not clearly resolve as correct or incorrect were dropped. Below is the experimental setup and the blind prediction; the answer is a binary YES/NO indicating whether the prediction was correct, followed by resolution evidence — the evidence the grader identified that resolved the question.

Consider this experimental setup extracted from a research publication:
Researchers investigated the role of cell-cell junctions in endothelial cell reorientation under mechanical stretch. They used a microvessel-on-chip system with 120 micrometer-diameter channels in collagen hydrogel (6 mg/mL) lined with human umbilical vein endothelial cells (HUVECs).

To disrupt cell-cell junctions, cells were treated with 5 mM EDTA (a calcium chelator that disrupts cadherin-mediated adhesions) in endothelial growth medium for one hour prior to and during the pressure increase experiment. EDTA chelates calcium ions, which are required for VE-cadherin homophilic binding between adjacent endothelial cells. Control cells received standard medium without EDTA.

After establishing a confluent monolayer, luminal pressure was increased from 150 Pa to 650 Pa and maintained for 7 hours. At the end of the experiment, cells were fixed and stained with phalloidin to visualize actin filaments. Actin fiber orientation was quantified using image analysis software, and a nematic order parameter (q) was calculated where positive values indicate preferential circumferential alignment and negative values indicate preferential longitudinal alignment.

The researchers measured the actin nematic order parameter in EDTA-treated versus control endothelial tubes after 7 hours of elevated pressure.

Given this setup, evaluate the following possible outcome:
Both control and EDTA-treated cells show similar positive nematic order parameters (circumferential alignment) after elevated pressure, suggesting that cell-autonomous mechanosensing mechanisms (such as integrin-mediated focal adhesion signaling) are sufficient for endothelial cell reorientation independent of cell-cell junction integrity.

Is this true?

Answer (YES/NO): NO